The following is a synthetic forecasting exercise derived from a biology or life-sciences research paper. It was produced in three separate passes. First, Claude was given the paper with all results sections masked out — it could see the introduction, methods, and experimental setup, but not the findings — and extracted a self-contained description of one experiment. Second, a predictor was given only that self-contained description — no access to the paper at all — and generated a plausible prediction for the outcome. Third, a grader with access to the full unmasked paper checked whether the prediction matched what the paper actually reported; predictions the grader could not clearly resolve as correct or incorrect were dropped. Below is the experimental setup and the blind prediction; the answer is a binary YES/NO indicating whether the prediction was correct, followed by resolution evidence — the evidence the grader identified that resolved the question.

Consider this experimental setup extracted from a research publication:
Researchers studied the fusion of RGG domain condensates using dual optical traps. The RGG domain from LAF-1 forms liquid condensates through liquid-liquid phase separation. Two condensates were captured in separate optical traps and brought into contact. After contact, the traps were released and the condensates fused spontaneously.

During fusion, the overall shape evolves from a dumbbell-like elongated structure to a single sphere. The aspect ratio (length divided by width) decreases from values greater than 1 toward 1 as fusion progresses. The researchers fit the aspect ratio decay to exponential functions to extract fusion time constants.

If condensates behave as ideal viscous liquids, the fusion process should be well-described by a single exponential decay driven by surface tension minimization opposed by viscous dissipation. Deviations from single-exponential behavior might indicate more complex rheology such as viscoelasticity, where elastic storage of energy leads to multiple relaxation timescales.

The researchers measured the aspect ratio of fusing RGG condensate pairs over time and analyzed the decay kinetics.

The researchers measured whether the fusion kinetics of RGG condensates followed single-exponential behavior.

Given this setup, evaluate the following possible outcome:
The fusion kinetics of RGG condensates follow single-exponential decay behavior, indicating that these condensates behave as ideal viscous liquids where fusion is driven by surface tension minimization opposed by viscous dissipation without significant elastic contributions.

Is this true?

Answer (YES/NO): YES